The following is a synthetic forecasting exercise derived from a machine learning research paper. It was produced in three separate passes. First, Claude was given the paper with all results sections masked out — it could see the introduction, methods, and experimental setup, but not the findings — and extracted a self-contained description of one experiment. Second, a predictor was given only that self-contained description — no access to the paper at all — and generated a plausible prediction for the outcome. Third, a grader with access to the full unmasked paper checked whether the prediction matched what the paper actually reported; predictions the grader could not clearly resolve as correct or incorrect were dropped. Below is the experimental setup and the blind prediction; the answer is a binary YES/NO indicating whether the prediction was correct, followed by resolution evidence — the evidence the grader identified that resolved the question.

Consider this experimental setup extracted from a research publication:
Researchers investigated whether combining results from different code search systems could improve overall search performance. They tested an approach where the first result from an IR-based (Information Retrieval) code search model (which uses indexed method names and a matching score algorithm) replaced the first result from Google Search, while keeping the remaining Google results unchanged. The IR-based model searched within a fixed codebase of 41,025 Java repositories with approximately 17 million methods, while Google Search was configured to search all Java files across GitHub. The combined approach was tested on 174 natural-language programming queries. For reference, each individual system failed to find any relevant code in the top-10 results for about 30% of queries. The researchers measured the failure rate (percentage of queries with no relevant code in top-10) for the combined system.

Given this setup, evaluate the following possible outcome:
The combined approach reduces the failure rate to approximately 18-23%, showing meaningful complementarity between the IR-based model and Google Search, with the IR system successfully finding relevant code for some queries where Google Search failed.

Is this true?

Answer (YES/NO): YES